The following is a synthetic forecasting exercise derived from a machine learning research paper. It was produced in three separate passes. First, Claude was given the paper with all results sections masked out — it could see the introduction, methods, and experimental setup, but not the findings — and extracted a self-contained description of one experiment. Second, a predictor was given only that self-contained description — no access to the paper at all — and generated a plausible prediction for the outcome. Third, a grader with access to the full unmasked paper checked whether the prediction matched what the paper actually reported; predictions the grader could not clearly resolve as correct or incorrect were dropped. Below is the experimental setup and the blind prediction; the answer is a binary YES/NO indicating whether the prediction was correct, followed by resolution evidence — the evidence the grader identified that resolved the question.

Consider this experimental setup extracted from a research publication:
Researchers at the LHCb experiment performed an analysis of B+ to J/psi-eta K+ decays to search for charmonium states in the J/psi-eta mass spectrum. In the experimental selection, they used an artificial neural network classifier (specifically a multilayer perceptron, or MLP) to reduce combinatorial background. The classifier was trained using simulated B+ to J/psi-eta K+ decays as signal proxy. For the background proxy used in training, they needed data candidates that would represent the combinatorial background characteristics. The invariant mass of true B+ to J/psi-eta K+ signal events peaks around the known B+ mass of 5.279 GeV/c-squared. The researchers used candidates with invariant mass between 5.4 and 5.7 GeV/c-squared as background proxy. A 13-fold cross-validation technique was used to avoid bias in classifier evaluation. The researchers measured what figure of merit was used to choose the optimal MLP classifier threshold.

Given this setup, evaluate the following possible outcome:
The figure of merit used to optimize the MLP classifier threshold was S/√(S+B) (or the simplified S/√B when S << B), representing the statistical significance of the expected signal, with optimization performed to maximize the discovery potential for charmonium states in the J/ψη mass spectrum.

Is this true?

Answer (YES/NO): YES